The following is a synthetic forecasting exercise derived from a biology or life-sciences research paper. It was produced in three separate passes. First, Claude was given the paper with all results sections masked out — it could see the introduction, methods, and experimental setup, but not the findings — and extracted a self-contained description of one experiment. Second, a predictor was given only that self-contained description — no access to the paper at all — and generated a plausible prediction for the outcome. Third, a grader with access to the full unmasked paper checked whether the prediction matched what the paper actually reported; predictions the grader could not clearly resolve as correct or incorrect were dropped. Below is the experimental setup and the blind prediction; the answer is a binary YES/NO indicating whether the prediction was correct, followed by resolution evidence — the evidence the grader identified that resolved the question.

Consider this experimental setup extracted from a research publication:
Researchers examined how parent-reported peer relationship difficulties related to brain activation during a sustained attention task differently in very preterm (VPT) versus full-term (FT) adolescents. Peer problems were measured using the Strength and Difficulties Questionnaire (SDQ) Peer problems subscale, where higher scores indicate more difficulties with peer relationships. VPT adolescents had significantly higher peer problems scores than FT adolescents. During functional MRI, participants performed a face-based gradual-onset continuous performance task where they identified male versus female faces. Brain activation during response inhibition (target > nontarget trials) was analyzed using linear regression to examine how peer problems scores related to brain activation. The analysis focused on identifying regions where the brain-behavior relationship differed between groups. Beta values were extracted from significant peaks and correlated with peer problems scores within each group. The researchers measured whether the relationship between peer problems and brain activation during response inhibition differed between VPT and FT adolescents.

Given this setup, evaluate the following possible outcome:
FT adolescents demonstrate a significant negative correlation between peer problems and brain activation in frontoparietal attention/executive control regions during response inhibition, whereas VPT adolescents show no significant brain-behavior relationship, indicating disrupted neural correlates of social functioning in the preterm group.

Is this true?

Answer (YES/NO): NO